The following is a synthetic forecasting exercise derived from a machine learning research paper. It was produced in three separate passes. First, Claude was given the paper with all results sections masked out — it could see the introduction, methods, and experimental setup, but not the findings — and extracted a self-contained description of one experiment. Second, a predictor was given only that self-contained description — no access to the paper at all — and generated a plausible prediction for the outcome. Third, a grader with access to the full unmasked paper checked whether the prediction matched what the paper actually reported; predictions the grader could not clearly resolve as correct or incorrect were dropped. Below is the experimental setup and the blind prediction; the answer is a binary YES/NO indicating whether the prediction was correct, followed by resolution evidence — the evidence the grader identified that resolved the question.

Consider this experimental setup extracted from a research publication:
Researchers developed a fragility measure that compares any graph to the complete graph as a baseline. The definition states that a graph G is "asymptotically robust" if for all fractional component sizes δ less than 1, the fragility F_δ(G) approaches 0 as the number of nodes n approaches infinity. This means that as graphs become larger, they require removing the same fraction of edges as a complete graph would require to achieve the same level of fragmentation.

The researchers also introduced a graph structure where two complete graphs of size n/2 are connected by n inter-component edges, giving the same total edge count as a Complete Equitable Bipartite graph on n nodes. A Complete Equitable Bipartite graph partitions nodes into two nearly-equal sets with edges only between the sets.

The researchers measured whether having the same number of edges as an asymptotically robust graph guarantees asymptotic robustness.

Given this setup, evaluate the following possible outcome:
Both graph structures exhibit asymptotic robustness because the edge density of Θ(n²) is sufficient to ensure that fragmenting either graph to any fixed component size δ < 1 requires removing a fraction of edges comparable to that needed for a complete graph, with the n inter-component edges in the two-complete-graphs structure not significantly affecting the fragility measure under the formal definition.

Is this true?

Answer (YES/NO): NO